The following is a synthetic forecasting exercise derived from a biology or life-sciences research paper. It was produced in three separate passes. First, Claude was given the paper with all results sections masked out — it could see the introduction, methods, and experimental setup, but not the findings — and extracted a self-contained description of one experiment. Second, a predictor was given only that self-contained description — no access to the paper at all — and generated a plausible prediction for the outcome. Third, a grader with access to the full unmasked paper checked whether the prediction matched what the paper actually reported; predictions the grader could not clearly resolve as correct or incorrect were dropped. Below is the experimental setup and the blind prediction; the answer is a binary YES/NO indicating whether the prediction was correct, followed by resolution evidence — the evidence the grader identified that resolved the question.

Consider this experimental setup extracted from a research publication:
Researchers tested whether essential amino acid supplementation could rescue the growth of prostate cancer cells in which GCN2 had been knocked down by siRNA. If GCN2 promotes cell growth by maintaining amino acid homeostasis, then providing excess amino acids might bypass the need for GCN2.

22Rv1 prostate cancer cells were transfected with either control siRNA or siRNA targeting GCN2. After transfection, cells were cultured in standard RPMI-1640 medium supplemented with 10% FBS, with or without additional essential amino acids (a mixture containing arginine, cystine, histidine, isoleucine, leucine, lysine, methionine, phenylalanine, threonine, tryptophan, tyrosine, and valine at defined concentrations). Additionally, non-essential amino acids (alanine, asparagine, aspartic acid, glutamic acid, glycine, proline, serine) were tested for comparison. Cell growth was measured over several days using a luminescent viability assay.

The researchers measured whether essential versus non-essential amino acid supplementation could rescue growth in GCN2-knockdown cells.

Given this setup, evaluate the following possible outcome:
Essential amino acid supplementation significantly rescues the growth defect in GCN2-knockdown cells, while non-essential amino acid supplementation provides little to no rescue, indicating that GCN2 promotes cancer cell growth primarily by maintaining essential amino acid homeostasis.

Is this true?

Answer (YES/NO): NO